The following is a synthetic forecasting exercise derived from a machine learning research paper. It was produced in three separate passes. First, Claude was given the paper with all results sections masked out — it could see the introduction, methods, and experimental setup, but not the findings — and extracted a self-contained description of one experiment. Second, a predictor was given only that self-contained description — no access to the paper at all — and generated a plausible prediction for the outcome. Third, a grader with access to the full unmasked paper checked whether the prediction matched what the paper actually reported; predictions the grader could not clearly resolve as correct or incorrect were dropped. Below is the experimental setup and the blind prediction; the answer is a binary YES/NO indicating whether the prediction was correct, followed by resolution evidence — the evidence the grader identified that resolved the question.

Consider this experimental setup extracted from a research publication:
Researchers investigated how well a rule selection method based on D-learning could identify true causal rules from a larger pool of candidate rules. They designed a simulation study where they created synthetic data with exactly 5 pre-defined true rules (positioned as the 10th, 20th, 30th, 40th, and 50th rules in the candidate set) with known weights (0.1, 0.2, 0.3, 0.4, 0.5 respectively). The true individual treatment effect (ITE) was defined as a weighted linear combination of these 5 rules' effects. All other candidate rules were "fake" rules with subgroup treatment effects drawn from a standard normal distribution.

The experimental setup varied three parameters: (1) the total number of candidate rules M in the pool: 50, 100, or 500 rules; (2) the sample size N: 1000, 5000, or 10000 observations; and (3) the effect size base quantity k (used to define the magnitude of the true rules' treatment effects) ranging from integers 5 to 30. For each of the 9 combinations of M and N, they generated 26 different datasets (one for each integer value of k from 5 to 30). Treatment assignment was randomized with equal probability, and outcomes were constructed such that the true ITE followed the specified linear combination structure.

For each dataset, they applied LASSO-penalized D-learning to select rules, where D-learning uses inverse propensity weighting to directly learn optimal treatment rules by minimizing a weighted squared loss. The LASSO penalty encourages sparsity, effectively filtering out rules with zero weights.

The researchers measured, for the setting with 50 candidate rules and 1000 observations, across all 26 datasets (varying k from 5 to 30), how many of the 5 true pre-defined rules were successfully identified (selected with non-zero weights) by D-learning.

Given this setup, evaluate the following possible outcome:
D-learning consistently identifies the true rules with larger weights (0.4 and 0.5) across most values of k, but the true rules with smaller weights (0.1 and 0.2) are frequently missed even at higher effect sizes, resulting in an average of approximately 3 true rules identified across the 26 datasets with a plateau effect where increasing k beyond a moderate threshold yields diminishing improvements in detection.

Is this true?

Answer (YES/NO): NO